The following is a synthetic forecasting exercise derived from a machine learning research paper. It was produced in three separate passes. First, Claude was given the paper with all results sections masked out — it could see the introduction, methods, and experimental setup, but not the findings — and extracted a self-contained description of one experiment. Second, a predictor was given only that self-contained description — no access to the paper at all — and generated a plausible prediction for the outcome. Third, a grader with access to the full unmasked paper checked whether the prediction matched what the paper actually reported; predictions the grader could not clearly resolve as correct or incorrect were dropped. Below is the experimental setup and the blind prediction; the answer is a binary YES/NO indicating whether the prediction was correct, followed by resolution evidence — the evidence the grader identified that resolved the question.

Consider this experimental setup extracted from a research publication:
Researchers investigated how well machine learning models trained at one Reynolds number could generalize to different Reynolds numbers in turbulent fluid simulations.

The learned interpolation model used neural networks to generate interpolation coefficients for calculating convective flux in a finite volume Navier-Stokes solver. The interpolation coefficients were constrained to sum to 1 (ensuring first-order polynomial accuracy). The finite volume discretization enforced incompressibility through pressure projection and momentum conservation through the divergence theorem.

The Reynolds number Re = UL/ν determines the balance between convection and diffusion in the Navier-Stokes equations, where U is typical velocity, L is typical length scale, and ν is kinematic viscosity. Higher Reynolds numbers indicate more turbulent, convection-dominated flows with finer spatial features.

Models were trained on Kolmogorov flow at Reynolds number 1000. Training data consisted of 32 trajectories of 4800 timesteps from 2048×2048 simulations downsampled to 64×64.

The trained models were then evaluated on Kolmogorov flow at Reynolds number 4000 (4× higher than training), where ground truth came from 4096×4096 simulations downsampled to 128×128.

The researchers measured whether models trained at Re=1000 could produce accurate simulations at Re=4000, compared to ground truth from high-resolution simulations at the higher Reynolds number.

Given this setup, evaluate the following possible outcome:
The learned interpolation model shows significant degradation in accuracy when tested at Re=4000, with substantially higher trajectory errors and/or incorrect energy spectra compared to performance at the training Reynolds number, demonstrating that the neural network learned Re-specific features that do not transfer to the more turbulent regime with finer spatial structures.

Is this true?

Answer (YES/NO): NO